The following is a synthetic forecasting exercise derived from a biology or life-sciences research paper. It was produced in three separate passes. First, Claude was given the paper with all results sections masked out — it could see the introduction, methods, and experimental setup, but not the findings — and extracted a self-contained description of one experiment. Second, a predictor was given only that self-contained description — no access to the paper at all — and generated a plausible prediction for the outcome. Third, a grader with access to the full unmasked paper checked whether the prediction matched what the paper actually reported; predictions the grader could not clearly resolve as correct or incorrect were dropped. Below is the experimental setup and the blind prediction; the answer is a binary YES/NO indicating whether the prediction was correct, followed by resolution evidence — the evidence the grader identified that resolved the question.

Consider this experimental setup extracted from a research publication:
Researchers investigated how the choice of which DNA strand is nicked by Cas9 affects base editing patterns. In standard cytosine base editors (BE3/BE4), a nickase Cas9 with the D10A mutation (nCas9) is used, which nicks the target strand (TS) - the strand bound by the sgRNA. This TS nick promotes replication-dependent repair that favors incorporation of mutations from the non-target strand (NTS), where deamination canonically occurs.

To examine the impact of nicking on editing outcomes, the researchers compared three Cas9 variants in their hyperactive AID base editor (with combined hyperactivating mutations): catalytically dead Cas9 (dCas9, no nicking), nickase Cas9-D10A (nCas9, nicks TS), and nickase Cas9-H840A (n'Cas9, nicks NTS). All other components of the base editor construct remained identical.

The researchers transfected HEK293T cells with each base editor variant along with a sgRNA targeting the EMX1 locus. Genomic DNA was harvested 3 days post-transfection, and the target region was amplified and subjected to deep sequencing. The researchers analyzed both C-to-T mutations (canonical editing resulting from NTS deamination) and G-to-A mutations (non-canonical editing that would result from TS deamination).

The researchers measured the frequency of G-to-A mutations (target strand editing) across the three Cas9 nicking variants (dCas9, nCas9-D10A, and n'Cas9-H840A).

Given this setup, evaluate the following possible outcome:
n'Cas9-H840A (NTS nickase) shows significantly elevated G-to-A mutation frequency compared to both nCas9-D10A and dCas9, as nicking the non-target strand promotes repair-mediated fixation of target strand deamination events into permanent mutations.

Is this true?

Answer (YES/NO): YES